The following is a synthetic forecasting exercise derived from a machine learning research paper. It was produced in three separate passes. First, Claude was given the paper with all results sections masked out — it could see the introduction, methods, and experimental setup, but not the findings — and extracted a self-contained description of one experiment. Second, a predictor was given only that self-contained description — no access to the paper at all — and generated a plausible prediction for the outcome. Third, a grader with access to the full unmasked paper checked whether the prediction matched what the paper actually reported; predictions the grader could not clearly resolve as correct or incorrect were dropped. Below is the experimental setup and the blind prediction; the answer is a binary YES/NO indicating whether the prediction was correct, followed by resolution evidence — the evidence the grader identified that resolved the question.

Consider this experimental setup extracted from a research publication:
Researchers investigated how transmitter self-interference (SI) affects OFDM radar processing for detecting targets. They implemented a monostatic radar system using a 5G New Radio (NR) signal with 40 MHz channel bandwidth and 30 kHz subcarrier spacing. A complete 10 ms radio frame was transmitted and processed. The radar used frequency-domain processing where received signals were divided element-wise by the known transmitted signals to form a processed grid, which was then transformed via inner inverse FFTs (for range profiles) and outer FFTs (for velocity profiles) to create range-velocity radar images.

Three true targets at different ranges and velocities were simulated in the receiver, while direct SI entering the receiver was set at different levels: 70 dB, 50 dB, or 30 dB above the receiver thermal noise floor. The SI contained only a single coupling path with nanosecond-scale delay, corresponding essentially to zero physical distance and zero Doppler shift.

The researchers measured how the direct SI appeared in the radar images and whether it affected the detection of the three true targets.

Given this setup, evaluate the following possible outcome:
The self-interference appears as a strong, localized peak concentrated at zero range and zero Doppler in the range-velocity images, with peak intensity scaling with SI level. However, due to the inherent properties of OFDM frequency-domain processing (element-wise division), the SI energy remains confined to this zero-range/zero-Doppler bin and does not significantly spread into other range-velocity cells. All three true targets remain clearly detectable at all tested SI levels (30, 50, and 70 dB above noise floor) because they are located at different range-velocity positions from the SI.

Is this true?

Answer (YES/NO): NO